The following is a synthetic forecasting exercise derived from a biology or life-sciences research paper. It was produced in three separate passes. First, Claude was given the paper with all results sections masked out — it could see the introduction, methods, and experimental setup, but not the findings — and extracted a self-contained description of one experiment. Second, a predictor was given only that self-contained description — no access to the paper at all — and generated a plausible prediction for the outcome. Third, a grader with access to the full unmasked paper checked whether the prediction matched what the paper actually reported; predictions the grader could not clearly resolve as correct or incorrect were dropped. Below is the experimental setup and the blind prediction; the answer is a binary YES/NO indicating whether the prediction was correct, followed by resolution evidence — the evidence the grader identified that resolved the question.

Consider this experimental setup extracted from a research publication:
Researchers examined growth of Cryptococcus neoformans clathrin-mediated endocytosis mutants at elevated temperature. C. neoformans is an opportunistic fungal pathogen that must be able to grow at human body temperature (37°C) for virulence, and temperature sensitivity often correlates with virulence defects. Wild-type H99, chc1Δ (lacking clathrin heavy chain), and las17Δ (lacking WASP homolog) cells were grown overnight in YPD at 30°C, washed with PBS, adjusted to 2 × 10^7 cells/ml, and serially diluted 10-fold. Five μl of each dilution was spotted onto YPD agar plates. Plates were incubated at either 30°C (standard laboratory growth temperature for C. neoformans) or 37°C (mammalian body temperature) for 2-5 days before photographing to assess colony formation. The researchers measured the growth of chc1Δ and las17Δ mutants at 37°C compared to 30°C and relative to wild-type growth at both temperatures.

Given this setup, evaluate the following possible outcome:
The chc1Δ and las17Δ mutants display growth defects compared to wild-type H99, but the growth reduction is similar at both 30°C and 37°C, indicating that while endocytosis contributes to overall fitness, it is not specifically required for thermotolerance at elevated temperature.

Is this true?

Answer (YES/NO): NO